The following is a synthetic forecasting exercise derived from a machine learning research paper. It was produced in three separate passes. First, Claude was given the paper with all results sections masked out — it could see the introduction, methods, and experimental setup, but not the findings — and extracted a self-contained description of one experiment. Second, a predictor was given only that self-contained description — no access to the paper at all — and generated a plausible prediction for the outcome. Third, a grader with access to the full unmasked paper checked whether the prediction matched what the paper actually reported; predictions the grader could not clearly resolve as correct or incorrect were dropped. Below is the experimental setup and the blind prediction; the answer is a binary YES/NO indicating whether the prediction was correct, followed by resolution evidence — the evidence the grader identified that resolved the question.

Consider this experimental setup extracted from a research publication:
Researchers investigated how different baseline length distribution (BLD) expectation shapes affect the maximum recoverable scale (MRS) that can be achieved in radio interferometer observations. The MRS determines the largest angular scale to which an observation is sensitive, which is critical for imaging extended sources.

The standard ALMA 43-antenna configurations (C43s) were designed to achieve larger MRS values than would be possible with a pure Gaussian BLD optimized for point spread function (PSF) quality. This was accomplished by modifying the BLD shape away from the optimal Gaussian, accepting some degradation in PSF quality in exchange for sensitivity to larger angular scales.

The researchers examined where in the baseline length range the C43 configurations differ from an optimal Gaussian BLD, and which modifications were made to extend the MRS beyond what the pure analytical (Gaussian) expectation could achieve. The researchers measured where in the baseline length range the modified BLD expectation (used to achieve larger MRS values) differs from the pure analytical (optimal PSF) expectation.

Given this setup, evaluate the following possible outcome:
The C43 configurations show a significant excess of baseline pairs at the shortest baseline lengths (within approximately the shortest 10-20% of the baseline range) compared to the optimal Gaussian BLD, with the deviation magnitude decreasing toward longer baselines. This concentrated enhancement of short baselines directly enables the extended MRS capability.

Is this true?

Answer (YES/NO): NO